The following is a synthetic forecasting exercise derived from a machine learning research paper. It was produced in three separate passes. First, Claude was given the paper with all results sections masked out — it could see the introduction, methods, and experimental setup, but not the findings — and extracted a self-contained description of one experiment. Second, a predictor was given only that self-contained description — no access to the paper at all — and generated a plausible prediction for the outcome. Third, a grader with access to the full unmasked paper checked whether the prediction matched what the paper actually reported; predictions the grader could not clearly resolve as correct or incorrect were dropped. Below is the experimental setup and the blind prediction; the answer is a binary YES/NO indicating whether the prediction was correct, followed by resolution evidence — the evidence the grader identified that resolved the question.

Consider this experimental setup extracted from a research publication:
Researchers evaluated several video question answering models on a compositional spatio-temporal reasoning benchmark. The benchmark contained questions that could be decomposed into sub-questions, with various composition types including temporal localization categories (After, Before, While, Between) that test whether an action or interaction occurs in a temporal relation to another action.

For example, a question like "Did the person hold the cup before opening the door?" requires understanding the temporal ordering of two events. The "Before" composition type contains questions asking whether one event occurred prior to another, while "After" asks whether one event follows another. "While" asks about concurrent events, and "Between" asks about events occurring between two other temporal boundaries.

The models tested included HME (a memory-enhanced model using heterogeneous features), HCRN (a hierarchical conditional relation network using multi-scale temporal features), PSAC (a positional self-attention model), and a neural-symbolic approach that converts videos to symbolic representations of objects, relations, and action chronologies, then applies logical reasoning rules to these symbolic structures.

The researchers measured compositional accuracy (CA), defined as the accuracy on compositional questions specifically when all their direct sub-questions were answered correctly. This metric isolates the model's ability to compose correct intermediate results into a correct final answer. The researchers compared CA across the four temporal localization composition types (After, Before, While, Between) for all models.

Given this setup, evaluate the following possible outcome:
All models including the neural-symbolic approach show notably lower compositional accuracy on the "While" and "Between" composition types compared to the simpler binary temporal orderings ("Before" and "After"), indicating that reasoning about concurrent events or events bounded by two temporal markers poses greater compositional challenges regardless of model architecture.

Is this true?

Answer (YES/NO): NO